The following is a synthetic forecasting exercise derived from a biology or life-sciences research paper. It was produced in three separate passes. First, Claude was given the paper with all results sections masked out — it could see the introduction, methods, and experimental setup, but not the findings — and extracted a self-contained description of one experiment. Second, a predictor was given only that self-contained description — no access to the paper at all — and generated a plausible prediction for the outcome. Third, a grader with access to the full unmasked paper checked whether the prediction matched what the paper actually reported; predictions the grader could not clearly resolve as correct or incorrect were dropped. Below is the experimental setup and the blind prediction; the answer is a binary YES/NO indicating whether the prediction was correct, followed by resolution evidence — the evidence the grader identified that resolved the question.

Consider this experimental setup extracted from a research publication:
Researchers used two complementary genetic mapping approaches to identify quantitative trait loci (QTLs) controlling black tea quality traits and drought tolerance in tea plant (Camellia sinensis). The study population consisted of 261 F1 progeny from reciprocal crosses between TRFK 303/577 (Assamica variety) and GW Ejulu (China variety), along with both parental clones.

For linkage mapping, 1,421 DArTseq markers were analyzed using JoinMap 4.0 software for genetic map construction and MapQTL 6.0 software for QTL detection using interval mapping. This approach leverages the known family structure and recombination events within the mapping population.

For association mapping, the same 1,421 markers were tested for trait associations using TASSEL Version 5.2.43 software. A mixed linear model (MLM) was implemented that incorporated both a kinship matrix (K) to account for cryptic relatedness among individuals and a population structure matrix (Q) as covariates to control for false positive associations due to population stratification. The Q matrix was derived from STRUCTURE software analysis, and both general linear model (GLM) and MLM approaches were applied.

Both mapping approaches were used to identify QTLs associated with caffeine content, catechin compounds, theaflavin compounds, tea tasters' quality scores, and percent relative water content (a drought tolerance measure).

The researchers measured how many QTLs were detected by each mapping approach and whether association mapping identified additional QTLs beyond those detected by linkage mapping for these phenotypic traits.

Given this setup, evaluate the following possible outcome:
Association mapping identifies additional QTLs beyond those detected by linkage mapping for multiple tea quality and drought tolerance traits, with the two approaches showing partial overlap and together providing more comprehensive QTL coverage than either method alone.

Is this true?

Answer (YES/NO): YES